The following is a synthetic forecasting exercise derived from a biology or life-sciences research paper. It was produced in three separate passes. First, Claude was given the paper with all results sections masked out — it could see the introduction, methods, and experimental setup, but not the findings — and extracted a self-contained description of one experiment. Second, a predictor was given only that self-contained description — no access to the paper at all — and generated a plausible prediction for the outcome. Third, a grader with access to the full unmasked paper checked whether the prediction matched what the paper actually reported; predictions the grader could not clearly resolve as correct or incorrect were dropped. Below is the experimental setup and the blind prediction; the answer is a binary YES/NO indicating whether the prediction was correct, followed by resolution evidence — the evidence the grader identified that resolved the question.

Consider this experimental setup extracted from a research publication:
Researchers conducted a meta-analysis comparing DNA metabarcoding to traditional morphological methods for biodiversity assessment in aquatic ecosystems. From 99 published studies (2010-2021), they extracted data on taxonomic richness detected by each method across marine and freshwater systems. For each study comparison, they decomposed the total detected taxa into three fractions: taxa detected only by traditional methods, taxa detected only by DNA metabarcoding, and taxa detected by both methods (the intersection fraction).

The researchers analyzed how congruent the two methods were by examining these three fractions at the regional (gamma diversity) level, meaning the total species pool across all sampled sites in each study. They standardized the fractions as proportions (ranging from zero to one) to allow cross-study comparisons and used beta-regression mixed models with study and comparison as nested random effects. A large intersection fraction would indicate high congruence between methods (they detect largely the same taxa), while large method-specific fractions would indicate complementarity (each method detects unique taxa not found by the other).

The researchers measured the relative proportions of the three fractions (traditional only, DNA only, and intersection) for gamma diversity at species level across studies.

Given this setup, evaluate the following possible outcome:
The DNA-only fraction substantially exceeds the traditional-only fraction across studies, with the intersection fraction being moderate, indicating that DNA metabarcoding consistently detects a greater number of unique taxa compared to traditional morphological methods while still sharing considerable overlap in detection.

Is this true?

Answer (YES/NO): NO